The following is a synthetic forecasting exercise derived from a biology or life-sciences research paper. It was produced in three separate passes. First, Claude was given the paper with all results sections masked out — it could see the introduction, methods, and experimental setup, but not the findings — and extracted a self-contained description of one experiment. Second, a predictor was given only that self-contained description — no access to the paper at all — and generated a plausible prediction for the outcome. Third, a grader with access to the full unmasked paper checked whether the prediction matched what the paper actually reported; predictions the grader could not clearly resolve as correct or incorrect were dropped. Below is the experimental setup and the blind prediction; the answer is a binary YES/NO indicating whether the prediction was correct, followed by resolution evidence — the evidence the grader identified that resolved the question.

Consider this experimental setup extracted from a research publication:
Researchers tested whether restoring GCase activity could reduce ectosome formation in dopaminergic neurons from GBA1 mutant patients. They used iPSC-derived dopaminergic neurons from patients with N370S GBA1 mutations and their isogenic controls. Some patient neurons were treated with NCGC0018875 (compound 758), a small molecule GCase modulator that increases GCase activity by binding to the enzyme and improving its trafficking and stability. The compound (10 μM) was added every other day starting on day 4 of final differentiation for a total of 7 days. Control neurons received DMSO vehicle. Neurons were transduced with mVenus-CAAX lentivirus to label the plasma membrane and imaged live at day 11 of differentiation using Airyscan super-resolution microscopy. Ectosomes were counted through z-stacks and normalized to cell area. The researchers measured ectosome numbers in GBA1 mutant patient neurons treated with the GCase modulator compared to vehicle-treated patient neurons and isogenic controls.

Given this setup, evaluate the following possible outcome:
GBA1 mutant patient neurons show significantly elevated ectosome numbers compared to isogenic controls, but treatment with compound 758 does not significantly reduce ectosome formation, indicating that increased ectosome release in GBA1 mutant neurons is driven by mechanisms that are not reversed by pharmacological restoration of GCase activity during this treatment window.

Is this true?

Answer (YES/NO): NO